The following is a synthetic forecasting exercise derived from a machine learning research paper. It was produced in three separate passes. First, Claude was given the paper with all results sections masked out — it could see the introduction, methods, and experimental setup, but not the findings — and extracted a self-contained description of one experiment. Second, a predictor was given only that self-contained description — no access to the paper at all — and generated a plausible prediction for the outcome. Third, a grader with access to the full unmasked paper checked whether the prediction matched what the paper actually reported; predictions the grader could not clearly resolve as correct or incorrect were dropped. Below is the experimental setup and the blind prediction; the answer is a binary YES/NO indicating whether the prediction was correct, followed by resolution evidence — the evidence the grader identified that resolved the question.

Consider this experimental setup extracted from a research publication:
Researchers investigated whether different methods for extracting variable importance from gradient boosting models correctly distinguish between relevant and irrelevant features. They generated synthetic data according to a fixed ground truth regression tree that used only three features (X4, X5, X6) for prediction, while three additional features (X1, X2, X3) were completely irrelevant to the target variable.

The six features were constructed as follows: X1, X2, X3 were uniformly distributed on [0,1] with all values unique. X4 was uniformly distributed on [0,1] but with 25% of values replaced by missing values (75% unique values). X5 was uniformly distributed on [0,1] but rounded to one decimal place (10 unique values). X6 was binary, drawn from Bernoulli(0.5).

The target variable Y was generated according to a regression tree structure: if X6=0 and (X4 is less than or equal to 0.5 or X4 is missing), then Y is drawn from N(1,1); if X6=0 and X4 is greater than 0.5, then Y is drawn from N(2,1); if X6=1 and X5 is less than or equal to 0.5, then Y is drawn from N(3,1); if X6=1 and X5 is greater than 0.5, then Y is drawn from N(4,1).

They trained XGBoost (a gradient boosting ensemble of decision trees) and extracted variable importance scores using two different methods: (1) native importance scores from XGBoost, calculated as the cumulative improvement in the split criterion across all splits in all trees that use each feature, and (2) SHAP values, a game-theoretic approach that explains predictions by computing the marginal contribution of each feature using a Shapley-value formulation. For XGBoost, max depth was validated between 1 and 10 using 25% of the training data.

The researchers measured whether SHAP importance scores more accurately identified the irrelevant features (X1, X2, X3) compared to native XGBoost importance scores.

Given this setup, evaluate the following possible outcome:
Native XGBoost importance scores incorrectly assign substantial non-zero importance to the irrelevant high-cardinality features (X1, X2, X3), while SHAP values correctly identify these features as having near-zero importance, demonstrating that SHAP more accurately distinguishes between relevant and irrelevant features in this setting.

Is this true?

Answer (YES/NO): NO